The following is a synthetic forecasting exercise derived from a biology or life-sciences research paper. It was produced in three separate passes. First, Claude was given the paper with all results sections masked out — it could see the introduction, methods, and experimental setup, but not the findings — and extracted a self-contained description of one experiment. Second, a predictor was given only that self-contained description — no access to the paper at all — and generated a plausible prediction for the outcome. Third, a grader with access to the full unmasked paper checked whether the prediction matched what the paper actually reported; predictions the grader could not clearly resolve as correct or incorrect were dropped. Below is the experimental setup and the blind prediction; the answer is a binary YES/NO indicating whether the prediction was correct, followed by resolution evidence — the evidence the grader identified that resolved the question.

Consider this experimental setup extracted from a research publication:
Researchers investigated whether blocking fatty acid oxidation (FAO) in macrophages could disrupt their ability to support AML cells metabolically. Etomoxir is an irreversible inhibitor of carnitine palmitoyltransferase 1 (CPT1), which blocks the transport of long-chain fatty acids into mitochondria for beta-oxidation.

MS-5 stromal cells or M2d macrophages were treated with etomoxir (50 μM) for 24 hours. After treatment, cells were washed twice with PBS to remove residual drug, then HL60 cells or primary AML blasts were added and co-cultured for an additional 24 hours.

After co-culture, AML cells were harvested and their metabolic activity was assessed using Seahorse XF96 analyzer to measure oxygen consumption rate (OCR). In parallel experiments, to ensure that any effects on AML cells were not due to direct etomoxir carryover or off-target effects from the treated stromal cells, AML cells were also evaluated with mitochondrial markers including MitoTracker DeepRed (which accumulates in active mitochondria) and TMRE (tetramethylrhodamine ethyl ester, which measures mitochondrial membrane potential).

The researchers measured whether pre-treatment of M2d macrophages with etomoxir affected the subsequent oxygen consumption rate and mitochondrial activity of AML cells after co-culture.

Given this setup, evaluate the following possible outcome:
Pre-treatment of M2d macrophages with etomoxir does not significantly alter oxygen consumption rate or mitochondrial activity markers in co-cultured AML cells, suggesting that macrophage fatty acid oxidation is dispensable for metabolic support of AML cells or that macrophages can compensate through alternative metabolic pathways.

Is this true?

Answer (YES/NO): NO